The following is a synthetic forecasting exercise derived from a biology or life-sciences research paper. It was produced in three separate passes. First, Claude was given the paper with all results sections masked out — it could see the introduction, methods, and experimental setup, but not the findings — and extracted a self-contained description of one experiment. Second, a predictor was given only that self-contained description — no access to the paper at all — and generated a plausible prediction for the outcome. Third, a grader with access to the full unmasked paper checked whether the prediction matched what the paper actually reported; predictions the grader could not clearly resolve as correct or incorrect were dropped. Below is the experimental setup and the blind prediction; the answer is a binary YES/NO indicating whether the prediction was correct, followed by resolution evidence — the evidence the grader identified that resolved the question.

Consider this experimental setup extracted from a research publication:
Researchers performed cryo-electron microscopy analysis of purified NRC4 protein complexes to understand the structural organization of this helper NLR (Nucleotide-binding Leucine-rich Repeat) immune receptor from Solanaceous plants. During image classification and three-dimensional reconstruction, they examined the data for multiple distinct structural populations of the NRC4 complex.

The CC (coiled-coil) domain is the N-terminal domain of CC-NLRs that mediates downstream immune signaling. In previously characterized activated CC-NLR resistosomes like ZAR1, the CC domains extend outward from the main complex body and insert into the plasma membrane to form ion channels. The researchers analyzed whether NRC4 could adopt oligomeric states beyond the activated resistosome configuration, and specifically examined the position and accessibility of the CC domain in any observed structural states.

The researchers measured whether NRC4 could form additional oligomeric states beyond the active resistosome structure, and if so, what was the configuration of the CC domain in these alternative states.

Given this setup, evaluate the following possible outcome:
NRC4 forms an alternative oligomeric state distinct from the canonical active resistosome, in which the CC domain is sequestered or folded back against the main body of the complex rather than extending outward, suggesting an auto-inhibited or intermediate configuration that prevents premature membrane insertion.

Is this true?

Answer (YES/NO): YES